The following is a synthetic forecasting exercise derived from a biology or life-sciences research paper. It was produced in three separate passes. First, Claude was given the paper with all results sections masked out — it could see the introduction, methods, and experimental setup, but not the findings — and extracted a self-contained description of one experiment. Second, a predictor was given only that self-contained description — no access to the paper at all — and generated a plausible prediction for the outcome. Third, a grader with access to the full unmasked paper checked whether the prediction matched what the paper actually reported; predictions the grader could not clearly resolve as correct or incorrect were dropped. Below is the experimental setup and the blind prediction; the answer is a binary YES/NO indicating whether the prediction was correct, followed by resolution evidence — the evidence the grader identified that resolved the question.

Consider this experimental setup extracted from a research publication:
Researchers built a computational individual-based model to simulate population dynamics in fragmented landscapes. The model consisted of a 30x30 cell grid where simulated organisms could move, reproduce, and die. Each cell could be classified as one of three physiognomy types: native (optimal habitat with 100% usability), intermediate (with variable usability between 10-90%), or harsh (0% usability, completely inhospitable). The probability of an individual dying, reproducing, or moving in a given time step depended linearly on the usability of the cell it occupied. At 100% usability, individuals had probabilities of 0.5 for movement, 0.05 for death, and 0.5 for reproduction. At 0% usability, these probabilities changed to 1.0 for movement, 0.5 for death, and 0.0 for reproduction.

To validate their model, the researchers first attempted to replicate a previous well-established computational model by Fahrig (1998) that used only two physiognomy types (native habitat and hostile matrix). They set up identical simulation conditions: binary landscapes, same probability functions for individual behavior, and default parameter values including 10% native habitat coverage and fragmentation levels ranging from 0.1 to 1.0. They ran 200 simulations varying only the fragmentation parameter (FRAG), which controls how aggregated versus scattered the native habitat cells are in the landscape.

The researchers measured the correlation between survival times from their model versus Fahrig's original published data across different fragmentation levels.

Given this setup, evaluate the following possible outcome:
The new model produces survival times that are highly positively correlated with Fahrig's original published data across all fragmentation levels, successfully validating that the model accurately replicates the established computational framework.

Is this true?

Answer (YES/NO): NO